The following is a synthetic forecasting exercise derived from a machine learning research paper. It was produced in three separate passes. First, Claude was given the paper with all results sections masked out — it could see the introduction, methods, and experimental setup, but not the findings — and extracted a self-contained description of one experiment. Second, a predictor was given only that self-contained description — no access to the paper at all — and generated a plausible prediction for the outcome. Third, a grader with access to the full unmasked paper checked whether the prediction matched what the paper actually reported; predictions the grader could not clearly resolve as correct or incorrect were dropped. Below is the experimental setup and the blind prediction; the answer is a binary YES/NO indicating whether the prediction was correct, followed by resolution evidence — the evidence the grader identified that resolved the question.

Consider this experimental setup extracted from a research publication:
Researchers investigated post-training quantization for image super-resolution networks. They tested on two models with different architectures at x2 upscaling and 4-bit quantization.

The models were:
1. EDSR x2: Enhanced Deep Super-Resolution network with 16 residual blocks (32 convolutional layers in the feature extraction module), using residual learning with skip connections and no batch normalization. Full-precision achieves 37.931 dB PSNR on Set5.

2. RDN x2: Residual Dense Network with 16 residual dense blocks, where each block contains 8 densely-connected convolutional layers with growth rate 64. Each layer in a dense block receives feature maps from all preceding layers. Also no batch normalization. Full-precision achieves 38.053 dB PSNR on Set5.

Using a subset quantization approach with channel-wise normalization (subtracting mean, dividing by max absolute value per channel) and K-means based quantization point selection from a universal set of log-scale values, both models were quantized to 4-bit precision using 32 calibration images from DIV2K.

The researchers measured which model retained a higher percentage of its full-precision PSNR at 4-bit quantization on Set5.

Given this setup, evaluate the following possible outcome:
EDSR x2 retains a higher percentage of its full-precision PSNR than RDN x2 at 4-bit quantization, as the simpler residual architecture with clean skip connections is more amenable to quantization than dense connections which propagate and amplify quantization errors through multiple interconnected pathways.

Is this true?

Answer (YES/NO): YES